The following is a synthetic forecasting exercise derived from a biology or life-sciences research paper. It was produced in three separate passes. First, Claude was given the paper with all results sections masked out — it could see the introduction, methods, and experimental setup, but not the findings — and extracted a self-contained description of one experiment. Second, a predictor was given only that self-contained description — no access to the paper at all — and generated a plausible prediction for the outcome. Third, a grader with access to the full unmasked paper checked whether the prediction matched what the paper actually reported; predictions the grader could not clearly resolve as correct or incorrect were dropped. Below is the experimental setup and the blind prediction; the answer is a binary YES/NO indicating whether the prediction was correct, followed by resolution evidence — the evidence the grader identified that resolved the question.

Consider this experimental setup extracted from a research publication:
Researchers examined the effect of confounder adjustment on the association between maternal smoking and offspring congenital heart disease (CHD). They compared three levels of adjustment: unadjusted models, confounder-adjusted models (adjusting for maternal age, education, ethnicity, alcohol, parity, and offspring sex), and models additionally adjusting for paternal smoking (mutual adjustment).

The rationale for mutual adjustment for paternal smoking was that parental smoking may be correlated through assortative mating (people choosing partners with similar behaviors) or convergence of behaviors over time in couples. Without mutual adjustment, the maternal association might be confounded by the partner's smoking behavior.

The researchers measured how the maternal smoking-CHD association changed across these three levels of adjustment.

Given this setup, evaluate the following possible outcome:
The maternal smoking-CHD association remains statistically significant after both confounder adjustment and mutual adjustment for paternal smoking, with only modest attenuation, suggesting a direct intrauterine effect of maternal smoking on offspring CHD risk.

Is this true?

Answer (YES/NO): NO